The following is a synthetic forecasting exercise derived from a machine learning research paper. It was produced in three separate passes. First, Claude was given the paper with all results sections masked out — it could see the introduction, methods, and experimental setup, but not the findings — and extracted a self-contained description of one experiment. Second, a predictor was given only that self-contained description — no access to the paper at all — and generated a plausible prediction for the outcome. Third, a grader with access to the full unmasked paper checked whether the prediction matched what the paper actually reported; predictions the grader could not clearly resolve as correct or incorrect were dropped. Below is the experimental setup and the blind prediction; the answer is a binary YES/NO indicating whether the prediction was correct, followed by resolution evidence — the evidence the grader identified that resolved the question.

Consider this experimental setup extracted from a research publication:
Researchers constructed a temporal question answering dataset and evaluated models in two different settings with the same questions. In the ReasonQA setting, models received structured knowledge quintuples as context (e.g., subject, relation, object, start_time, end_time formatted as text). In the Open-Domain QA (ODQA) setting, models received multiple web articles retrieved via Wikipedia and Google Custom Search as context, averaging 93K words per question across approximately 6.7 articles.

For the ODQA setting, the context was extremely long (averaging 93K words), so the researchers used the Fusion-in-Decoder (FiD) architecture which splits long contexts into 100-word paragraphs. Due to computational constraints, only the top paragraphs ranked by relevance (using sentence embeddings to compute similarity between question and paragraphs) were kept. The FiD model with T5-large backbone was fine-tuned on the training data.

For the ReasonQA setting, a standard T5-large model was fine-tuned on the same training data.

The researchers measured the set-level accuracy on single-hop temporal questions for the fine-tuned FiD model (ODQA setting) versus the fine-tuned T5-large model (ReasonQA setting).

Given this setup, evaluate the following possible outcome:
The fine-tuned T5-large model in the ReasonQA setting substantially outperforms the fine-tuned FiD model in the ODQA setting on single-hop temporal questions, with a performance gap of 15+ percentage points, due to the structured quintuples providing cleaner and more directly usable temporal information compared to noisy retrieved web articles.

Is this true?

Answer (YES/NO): YES